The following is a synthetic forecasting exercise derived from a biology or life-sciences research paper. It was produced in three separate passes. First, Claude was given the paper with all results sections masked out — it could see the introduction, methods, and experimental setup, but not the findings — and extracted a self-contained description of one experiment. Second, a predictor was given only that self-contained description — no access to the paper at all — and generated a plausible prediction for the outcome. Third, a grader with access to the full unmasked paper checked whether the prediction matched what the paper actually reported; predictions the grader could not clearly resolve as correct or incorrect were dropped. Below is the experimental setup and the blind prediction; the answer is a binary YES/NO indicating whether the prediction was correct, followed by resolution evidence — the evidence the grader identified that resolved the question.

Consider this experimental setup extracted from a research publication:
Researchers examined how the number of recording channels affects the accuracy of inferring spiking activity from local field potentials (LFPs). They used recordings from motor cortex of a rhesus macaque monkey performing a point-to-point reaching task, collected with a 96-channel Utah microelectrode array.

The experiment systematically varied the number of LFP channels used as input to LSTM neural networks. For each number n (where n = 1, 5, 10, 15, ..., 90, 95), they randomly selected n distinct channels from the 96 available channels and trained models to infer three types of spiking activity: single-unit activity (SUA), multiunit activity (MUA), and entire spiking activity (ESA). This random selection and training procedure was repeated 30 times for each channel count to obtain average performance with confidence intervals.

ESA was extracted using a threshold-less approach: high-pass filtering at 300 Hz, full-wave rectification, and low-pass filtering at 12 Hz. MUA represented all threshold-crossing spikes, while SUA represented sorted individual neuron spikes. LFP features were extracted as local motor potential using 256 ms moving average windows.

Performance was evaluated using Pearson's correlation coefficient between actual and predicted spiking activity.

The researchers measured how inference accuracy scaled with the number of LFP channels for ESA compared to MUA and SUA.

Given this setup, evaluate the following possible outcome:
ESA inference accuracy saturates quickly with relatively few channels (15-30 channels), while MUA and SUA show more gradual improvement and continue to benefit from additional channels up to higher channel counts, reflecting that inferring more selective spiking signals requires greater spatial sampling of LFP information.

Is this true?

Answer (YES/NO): NO